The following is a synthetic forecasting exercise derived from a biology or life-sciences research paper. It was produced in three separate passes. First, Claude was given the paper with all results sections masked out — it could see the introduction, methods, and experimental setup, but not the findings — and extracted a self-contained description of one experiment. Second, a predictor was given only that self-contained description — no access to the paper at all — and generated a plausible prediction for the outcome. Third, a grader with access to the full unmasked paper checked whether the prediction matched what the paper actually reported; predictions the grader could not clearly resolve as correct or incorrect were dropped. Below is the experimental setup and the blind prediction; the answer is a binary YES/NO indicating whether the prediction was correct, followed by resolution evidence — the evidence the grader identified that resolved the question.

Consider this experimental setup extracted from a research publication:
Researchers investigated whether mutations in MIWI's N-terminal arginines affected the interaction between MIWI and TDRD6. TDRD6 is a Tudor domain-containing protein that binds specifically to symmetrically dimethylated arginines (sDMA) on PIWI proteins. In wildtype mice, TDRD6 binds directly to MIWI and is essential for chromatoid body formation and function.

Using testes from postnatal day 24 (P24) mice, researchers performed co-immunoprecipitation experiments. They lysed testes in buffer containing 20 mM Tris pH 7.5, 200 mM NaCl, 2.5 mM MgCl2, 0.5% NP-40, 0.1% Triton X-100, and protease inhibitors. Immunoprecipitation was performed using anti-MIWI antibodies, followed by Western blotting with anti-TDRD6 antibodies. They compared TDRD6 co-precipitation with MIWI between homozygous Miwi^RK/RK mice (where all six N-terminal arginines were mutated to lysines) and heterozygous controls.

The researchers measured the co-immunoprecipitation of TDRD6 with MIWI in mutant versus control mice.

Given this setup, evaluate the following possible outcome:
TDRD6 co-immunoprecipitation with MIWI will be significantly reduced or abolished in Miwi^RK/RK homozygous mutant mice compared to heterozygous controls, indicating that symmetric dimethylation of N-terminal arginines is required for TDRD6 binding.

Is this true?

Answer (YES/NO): YES